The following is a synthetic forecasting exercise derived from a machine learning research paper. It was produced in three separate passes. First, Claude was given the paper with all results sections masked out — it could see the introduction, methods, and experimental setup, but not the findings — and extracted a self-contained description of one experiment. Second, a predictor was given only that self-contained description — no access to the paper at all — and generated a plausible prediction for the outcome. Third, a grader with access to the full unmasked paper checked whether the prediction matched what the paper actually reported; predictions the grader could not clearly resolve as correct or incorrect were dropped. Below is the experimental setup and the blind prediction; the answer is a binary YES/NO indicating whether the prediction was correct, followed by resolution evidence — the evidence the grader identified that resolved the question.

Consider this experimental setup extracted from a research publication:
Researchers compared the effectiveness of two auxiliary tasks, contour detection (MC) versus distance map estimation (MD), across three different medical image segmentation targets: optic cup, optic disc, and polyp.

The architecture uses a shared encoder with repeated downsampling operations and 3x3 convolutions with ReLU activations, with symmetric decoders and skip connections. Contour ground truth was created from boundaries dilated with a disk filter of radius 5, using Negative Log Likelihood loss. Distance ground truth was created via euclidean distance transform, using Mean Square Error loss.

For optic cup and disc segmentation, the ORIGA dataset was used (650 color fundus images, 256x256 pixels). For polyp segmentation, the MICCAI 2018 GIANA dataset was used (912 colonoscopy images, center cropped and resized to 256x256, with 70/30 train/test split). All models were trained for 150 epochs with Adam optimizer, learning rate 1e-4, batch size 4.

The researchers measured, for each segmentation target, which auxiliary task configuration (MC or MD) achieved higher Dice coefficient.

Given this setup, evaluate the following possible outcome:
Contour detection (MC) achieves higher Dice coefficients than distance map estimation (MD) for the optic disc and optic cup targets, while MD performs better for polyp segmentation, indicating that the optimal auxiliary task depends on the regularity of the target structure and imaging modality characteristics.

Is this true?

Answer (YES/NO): NO